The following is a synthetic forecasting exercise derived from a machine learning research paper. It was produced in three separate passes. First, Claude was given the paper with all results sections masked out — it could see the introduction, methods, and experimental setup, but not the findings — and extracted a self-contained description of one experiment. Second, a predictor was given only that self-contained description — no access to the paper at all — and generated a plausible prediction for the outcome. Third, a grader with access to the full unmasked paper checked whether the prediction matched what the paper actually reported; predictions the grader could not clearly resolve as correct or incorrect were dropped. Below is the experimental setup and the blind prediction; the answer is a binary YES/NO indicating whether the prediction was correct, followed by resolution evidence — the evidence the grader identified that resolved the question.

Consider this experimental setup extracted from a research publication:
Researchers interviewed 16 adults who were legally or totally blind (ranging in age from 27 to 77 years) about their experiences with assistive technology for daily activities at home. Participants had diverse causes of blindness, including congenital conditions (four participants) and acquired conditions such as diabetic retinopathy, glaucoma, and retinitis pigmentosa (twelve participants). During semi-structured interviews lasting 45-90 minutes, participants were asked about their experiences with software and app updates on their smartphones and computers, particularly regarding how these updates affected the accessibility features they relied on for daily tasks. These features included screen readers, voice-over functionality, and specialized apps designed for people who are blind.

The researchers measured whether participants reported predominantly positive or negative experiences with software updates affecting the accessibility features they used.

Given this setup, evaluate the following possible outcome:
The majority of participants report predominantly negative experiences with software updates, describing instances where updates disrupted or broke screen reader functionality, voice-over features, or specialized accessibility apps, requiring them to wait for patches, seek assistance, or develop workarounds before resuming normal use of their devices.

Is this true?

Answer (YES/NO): NO